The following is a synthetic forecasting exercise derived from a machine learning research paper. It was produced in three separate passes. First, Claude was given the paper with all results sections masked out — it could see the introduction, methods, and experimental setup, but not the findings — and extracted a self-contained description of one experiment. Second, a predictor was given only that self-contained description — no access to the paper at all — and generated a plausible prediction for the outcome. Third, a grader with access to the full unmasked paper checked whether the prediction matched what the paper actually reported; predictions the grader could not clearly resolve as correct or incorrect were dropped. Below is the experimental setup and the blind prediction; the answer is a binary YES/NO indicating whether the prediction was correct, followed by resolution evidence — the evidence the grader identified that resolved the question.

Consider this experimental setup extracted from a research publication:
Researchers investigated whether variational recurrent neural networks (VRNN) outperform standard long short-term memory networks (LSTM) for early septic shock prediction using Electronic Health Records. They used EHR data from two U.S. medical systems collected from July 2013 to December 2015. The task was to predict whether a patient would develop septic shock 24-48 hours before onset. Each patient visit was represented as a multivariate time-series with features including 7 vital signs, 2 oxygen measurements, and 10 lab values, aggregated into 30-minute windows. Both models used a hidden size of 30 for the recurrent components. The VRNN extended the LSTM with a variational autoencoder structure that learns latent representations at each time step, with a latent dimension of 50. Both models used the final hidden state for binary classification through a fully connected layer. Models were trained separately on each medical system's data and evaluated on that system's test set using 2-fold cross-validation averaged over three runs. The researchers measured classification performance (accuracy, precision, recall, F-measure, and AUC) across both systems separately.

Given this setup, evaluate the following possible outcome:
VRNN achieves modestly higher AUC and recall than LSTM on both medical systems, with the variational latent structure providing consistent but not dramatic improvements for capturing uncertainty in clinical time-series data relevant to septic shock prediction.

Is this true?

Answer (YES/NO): NO